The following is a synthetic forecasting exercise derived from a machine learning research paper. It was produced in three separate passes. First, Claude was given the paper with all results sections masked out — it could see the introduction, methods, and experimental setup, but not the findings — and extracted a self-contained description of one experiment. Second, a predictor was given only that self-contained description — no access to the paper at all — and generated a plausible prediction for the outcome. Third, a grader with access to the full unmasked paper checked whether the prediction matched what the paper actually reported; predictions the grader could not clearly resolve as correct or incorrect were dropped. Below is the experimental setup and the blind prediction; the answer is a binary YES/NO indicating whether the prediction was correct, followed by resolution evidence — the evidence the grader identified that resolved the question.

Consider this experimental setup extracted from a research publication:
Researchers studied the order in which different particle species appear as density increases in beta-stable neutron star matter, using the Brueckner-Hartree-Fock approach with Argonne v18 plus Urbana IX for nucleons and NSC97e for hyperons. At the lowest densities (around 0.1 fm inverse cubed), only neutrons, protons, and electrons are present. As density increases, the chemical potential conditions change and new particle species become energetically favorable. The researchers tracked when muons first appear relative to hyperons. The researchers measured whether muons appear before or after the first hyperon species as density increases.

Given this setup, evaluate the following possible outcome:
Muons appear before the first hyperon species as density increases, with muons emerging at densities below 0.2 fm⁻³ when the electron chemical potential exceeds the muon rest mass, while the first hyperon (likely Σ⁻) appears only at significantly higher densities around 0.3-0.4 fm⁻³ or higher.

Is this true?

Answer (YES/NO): NO